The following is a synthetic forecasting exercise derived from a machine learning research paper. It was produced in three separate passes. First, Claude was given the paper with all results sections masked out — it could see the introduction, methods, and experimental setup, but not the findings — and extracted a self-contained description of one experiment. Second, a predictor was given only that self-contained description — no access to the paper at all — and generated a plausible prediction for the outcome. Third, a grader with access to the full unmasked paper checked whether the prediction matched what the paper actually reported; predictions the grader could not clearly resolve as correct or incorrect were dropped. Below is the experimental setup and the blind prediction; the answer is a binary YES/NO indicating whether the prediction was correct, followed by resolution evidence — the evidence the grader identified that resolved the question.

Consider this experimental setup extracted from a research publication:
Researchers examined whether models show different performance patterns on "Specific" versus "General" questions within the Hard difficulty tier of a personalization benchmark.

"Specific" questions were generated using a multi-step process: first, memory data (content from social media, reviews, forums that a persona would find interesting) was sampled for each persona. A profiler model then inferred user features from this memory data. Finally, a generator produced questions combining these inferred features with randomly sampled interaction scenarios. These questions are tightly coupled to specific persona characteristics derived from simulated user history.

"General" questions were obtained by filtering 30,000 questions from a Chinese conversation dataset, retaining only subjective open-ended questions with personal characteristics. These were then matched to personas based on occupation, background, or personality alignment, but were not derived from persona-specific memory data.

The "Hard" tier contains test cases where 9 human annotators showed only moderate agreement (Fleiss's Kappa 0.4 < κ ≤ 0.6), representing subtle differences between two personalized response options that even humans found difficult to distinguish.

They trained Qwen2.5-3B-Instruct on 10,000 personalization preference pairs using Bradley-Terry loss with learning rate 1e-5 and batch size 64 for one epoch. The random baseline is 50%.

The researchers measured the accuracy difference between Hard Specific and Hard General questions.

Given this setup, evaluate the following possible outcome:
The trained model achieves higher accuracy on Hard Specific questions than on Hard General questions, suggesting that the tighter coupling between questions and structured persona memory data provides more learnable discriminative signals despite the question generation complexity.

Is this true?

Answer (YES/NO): YES